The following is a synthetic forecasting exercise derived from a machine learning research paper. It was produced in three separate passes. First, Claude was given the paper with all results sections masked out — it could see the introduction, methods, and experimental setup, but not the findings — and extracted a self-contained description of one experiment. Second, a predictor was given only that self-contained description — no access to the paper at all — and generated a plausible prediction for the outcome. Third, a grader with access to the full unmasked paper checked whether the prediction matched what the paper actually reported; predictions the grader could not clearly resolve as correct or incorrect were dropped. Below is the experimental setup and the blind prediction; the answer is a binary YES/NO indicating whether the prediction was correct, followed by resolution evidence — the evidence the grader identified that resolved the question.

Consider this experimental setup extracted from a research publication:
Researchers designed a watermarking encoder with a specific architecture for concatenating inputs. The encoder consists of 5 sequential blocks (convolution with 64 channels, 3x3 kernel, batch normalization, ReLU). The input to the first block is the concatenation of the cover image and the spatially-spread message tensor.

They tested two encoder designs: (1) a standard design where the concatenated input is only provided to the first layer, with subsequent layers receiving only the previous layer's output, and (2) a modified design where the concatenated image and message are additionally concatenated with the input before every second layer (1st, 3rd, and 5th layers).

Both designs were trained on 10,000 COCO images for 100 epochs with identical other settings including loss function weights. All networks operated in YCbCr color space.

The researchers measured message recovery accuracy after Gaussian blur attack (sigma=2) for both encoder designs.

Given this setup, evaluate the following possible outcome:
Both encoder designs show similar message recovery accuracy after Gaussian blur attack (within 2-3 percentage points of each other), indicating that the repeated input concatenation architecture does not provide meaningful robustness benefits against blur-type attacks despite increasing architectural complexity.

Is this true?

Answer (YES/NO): YES